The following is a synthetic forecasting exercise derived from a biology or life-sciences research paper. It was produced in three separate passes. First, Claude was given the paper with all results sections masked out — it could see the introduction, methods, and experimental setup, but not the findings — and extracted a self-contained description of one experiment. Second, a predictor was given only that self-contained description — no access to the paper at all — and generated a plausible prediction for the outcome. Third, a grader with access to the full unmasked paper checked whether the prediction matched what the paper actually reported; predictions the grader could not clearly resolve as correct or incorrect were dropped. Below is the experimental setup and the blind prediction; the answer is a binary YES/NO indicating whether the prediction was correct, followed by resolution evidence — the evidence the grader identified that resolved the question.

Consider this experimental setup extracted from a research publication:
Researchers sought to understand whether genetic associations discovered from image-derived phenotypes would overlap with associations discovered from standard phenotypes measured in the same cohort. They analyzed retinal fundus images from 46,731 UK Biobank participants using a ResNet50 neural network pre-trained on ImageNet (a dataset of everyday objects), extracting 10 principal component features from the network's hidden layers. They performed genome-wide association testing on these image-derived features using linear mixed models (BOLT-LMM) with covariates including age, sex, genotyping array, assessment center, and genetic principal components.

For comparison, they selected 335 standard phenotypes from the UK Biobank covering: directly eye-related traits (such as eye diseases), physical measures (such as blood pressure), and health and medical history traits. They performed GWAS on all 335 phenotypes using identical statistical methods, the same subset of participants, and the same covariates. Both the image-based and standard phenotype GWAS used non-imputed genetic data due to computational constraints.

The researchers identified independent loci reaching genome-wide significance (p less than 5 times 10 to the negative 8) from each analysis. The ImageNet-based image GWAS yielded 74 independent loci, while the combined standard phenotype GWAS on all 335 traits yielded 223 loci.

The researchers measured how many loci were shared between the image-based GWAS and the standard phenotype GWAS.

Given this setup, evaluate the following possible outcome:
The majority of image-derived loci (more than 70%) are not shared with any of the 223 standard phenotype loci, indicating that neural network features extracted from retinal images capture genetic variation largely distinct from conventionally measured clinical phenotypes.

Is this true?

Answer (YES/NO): YES